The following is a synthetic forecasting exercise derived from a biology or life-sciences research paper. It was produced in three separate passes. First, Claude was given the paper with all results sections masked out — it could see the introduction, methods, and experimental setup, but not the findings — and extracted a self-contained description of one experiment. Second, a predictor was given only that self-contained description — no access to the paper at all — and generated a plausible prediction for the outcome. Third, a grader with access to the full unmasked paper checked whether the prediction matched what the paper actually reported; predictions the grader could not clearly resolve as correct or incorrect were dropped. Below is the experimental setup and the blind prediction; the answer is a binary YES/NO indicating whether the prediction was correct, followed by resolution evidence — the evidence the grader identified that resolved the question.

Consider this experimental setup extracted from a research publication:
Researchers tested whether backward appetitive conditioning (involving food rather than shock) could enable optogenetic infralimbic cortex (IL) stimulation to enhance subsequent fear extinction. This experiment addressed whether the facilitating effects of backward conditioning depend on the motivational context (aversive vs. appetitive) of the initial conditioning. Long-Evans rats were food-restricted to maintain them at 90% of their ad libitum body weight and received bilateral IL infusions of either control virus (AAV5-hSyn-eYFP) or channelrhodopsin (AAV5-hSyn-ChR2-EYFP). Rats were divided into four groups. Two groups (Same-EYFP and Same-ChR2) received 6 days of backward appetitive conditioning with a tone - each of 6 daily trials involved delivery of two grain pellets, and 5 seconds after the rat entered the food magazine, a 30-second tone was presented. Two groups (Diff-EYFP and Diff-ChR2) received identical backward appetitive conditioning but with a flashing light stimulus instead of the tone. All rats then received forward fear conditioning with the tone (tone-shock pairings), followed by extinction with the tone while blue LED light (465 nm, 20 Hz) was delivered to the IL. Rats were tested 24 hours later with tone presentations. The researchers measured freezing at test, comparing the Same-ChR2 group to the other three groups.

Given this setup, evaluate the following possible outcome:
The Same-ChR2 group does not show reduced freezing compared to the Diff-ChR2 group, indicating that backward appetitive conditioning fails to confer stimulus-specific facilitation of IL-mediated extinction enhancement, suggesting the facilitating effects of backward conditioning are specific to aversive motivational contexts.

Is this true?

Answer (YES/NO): NO